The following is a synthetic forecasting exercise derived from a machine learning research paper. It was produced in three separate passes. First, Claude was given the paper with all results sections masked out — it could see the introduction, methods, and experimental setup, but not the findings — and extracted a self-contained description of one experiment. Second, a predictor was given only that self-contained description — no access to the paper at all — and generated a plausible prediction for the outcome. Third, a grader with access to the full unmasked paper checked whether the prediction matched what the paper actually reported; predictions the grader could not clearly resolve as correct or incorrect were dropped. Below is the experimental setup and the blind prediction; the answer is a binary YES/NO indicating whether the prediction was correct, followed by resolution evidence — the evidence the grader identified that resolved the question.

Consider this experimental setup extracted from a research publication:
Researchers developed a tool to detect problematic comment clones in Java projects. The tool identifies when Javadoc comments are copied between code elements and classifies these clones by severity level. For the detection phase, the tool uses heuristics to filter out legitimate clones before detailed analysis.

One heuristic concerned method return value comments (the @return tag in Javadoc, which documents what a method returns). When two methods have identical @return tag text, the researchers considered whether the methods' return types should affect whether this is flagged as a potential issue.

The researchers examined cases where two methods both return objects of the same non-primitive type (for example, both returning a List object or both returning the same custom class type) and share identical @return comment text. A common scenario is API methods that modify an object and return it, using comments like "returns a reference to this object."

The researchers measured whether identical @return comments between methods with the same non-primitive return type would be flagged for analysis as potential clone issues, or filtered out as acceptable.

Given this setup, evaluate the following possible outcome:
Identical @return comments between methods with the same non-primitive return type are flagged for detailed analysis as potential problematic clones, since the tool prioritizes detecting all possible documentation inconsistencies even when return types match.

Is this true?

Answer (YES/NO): NO